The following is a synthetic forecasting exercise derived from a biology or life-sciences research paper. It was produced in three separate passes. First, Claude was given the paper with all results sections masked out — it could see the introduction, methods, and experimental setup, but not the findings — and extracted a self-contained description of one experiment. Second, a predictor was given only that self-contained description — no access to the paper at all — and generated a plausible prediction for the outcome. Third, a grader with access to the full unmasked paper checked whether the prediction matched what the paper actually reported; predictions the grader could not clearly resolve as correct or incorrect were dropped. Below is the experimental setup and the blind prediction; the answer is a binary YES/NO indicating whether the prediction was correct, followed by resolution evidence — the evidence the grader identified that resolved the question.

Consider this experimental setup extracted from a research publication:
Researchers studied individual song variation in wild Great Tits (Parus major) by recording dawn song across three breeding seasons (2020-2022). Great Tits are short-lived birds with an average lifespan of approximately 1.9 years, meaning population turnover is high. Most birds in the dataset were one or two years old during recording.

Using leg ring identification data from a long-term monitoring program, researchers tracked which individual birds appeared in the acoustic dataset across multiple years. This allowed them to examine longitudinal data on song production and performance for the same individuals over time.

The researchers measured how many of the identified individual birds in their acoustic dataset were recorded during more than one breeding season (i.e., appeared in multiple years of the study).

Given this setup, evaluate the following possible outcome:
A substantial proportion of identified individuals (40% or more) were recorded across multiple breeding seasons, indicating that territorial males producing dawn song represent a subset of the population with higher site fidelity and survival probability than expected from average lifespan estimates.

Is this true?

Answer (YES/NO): NO